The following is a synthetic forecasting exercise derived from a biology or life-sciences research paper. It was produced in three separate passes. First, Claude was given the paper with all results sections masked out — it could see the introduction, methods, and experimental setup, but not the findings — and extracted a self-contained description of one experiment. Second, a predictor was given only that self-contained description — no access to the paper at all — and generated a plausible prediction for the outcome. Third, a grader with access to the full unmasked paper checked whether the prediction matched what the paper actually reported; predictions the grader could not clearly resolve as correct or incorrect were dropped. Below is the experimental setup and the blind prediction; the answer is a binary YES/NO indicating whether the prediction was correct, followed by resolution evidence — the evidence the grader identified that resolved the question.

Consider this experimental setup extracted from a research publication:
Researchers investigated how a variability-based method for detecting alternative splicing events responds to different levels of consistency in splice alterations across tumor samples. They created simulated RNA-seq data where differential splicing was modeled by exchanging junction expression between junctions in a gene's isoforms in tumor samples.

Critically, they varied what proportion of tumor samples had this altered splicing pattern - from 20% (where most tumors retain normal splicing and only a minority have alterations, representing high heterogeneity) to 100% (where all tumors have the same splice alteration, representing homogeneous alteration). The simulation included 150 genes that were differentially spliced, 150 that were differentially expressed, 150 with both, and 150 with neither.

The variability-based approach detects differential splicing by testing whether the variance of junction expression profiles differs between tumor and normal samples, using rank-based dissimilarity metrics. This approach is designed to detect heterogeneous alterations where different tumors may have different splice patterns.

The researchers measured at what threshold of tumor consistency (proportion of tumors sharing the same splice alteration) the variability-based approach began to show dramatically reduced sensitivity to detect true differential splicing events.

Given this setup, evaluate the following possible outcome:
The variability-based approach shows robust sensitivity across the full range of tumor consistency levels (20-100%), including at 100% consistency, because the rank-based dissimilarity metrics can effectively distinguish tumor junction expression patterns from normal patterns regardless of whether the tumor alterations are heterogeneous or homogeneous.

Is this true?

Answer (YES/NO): NO